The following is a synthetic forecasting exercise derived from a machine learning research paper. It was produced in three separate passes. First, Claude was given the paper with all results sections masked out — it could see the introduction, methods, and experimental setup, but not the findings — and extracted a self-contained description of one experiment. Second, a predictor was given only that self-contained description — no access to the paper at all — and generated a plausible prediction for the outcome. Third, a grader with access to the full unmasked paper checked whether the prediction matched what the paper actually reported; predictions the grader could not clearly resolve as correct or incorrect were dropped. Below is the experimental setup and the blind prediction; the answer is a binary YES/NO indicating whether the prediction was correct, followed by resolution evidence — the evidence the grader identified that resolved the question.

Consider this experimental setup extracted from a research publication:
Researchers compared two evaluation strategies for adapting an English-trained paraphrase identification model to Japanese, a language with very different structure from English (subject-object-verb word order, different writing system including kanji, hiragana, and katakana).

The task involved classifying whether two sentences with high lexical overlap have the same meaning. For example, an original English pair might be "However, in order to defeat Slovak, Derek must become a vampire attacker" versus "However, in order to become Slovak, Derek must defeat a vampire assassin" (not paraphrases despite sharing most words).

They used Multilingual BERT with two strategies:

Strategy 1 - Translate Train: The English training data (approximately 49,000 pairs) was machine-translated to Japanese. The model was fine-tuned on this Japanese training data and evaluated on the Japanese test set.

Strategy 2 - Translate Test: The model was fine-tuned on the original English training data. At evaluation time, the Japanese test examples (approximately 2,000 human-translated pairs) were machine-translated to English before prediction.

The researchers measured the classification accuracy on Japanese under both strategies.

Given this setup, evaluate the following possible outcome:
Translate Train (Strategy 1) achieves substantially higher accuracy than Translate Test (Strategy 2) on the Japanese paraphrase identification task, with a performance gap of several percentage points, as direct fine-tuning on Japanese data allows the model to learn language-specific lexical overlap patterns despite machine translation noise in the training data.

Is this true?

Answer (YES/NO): YES